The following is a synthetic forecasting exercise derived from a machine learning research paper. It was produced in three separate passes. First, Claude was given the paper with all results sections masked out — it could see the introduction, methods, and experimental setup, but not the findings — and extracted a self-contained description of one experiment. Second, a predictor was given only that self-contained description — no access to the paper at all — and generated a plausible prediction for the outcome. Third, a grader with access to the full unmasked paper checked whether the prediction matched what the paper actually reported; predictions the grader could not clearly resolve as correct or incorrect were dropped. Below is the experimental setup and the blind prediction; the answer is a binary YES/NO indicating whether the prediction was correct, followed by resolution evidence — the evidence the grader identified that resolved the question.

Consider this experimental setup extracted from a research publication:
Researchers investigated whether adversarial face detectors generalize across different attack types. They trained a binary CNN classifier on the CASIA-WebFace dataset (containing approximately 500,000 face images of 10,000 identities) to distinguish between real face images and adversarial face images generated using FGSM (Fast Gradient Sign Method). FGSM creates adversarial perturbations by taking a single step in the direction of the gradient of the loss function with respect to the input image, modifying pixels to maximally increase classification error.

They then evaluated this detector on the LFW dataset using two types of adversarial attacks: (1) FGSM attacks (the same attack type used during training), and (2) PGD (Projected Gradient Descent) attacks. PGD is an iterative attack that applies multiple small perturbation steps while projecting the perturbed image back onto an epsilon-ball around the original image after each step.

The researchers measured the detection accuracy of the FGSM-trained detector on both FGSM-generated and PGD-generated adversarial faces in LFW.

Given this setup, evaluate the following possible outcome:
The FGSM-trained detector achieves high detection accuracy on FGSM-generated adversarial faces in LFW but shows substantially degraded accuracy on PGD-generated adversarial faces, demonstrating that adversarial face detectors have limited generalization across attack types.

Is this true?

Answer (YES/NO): YES